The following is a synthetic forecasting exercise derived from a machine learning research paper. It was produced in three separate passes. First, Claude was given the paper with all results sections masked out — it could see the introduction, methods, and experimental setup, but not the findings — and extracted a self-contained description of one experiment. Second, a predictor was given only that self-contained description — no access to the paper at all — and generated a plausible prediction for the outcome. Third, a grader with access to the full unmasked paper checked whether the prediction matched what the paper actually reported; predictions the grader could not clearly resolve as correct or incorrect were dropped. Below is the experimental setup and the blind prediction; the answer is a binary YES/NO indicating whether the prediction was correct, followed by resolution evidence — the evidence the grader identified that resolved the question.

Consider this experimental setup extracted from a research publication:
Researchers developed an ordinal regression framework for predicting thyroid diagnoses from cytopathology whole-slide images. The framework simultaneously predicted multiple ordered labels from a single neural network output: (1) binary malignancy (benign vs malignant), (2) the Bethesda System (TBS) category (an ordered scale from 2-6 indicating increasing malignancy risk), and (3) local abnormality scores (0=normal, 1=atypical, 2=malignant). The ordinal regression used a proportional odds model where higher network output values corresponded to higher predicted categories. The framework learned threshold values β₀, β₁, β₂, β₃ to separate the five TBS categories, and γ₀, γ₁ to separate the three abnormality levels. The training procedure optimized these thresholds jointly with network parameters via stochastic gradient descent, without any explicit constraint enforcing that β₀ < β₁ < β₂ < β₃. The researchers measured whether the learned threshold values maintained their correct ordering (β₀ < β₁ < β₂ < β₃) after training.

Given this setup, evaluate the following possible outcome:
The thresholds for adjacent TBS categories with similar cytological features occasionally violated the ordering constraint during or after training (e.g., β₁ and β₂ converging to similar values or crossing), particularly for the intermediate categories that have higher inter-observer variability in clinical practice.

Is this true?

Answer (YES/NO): NO